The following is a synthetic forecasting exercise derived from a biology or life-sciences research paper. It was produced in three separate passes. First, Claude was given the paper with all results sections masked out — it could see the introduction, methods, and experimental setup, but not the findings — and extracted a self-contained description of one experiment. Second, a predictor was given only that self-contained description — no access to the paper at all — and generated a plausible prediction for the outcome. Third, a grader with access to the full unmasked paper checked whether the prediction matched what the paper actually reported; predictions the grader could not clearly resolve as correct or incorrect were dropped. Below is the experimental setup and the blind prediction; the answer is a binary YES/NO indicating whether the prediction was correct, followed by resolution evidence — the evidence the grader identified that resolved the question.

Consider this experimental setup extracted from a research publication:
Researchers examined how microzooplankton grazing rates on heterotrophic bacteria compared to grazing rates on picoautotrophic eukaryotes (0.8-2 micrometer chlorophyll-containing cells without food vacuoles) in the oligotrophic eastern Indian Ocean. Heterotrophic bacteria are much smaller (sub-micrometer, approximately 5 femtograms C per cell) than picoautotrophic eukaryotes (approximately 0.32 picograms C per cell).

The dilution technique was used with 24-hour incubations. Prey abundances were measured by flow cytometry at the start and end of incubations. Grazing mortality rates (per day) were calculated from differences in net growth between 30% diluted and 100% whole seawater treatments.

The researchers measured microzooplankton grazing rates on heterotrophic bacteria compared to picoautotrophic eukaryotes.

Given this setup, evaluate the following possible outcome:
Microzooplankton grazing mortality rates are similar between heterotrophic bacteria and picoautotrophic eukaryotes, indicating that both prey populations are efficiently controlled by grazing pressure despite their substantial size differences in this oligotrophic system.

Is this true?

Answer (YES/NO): NO